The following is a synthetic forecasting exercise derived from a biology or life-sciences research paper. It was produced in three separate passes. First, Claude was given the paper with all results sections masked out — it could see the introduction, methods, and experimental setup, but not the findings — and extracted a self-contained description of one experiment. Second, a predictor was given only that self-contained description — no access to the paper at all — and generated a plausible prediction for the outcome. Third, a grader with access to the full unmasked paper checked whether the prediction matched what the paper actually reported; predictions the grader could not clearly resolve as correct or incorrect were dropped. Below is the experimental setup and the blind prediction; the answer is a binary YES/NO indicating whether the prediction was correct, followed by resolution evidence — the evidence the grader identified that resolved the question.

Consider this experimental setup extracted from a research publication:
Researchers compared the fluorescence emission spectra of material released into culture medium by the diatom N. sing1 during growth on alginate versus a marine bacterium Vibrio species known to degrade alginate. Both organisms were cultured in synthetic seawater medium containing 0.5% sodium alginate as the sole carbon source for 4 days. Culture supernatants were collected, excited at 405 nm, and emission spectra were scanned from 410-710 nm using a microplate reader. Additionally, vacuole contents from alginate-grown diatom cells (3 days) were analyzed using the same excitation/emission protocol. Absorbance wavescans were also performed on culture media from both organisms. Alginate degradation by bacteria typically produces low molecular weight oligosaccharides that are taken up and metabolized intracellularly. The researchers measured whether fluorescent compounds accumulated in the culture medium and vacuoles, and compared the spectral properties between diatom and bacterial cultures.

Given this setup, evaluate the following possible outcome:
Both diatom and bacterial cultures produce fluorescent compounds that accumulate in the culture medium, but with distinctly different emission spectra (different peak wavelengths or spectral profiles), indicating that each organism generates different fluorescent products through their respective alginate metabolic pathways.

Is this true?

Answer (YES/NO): NO